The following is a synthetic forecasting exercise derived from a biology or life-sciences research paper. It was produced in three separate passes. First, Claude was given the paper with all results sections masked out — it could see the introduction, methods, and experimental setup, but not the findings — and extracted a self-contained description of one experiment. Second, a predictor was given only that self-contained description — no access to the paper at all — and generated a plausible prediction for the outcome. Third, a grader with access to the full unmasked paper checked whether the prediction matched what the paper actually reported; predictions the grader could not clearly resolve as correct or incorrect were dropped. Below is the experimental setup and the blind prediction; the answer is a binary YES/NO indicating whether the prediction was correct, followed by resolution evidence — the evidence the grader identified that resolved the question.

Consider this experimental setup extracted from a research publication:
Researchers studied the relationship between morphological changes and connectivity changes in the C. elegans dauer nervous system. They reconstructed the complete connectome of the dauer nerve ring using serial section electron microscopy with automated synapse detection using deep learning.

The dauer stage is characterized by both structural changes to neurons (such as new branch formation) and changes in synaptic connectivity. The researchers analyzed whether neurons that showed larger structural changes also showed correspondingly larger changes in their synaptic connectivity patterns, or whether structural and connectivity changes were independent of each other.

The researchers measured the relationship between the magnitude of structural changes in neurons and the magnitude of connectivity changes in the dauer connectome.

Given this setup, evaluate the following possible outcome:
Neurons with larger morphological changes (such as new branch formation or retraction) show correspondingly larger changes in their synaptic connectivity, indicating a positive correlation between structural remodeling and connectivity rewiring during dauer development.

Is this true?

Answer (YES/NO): YES